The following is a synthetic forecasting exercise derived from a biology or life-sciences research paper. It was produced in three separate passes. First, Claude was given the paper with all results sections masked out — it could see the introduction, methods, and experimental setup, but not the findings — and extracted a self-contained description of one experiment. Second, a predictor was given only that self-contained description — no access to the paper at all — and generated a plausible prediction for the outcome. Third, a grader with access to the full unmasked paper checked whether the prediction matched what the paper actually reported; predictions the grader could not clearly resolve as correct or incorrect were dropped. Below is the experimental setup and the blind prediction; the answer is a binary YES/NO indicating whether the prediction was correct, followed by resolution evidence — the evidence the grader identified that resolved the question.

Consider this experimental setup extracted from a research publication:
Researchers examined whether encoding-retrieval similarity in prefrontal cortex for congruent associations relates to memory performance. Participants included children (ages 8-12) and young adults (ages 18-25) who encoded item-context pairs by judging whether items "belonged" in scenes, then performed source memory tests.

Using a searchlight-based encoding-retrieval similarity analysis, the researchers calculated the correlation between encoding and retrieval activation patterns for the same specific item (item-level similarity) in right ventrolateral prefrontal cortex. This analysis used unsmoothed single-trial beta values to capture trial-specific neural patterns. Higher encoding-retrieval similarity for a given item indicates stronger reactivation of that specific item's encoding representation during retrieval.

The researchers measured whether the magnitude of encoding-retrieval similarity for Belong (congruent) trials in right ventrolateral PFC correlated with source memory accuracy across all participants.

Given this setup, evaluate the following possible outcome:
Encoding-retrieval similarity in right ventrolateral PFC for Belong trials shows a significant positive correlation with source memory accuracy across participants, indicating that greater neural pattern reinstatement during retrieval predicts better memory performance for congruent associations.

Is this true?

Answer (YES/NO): YES